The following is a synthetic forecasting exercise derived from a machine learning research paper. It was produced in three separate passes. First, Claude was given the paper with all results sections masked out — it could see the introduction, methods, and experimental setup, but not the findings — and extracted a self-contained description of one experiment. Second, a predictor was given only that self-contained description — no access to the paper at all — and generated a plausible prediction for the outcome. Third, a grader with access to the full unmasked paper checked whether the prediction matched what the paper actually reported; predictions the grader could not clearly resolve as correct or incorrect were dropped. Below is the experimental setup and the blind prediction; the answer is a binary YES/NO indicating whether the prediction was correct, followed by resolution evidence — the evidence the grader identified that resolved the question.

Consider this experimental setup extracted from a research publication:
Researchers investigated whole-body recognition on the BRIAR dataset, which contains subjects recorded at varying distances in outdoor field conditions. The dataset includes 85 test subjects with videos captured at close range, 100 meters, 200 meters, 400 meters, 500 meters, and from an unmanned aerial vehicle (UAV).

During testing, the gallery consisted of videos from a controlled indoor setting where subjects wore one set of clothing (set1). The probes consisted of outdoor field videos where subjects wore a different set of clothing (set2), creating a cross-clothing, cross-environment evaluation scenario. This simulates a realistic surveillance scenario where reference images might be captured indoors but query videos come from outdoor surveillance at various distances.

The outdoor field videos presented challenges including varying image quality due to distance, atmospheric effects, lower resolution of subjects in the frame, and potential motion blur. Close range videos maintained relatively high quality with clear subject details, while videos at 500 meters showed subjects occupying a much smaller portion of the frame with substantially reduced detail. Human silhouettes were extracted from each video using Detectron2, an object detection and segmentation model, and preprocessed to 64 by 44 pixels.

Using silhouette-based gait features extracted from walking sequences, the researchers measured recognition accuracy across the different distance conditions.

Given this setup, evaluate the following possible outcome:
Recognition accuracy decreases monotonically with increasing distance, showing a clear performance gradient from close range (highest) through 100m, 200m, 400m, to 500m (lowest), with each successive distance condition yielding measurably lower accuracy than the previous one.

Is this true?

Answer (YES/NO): NO